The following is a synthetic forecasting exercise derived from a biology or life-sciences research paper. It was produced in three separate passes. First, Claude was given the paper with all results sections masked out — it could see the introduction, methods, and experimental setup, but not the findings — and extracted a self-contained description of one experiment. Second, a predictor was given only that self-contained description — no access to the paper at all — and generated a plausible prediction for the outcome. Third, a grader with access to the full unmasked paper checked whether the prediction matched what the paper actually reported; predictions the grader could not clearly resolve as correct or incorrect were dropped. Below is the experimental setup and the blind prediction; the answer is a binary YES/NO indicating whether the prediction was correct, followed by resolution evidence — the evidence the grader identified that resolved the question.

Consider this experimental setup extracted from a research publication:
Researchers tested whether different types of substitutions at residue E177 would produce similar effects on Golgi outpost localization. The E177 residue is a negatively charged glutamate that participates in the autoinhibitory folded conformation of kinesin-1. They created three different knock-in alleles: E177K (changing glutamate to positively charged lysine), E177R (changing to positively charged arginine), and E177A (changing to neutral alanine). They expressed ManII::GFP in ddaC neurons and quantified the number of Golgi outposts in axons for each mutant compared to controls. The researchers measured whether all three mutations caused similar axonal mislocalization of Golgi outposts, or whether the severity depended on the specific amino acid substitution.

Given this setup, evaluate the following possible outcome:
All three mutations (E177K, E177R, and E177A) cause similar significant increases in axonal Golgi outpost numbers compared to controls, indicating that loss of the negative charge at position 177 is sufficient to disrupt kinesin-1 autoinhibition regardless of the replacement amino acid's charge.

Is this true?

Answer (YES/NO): NO